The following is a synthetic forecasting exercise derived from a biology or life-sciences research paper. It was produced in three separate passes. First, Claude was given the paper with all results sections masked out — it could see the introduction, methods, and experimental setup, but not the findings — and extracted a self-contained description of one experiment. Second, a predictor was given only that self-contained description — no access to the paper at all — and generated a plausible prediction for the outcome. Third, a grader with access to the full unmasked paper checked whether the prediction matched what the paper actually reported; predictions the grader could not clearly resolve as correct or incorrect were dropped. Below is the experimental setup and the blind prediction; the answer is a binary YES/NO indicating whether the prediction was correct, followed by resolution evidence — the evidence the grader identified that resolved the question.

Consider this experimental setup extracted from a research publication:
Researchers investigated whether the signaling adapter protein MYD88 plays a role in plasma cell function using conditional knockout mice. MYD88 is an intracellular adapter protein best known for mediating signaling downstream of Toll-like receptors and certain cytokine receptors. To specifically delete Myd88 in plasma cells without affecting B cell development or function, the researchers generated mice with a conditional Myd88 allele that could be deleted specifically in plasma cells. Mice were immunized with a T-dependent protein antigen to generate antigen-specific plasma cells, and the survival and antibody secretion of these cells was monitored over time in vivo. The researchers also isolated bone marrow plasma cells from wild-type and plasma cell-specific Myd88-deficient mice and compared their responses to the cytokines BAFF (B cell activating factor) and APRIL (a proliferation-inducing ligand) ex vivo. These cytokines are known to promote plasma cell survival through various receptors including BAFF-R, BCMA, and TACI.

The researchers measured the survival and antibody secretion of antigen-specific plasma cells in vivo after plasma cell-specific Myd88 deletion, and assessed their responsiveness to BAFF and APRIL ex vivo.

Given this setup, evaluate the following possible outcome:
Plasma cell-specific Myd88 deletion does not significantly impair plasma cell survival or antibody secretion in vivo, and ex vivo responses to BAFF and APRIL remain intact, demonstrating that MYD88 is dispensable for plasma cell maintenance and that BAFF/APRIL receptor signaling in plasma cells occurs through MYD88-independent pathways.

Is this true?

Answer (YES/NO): NO